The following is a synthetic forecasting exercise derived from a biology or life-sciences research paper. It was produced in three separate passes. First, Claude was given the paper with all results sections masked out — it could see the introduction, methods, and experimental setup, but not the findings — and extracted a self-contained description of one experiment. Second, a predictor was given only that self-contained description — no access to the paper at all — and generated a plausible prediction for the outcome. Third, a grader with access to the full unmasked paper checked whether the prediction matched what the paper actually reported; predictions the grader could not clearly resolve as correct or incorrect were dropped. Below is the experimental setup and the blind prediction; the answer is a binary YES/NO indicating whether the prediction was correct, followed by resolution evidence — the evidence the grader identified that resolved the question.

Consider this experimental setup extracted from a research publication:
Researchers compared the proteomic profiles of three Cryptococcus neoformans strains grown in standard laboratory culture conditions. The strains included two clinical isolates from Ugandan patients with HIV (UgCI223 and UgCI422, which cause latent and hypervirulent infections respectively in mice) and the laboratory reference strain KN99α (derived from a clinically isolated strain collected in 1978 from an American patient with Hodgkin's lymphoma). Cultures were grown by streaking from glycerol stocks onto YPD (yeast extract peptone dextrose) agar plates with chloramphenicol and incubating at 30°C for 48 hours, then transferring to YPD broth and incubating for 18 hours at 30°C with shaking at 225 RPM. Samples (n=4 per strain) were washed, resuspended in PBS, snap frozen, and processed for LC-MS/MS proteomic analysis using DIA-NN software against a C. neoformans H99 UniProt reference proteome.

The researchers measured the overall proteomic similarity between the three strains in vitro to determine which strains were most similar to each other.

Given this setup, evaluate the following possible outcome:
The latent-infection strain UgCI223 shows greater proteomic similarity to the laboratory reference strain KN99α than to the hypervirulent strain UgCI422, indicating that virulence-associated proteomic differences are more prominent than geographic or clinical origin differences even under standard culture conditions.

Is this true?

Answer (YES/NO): NO